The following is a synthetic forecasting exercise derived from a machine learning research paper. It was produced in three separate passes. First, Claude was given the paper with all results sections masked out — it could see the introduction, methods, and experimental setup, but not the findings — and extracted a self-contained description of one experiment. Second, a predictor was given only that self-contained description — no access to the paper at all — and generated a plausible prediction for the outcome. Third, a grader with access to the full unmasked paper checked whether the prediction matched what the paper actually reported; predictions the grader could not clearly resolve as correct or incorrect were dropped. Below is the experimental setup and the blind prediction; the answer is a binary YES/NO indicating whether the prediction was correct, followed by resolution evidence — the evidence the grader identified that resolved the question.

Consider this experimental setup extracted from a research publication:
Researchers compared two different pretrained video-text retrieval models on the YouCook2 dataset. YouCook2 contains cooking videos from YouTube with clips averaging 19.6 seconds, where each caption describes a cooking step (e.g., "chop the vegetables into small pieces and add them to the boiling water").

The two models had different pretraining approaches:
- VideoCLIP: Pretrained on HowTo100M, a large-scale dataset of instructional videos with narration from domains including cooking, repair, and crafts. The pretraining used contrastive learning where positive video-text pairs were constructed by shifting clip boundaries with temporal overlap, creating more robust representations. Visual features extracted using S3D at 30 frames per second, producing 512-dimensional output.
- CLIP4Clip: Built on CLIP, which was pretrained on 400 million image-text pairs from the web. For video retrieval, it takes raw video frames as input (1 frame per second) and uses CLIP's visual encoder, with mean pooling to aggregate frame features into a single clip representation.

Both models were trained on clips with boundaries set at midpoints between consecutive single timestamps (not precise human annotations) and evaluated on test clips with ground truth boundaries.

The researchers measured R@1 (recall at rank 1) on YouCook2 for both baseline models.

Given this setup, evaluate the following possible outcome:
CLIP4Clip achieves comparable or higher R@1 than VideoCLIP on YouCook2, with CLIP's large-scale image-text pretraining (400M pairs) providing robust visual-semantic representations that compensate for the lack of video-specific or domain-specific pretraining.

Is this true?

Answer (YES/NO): NO